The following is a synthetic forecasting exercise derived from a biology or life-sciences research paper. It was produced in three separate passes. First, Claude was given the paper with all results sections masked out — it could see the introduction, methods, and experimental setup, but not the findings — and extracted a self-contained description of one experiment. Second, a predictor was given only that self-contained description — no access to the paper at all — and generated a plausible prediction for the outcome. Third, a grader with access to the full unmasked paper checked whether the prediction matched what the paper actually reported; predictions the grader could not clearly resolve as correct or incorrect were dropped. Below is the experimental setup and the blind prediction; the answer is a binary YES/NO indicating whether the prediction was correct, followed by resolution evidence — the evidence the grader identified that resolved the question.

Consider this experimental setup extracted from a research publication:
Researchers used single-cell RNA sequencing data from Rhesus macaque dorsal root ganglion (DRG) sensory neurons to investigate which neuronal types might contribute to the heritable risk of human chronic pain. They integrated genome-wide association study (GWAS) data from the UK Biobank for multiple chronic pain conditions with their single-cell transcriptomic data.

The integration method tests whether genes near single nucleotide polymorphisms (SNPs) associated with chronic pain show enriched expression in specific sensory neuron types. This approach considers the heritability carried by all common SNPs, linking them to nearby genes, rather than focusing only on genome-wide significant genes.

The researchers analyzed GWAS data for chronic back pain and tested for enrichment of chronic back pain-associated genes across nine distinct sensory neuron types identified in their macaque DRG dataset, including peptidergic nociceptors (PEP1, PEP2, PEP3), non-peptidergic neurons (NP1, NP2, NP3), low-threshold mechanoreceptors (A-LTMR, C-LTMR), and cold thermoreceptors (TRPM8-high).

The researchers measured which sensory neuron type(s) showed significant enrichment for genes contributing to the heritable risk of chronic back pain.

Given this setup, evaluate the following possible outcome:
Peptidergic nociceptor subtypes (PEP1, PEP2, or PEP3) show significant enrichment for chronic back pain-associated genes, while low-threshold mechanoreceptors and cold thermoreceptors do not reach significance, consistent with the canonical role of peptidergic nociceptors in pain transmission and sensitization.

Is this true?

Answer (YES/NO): NO